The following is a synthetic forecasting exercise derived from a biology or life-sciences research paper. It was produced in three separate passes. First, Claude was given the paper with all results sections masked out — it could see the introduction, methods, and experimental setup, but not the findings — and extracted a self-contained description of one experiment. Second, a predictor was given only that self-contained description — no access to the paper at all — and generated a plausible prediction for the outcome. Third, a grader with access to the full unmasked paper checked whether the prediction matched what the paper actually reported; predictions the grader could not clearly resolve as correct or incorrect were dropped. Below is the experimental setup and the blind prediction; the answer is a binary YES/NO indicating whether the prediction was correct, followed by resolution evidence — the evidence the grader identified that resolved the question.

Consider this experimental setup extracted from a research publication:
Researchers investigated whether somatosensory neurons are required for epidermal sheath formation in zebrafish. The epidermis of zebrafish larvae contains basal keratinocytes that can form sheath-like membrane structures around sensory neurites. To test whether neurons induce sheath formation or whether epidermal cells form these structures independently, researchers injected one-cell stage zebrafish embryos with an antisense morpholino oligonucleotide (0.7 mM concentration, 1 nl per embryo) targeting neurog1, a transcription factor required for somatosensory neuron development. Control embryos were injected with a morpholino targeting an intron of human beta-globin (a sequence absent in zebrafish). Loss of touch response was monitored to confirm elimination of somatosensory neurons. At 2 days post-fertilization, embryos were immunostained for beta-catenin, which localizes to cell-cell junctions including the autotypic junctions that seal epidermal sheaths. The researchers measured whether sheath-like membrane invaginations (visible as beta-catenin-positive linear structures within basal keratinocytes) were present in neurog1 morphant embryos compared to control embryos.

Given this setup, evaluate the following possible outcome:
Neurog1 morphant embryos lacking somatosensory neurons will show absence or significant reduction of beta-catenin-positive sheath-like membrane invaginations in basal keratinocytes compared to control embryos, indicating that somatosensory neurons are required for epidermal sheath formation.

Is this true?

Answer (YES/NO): YES